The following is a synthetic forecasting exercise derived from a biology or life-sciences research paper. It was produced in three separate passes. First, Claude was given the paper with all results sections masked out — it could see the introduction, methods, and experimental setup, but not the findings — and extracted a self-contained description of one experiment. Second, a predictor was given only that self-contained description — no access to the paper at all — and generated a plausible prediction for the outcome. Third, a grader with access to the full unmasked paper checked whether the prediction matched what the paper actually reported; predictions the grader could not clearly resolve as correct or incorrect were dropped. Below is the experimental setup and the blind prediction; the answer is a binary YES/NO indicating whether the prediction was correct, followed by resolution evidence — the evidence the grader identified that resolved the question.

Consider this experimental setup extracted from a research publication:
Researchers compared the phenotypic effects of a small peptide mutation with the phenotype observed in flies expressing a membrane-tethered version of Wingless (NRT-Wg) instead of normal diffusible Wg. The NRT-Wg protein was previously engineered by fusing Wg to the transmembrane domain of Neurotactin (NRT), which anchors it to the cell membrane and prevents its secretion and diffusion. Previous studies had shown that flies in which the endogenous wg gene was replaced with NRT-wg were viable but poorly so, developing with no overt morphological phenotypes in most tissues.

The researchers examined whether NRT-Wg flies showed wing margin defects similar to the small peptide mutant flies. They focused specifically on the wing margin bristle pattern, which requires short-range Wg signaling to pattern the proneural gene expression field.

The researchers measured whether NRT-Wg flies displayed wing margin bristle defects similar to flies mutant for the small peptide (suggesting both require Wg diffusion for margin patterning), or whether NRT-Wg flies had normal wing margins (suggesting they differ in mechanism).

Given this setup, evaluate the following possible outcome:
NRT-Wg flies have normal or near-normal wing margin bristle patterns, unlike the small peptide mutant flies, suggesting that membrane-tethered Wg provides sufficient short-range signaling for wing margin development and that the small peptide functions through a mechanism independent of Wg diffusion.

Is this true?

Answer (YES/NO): NO